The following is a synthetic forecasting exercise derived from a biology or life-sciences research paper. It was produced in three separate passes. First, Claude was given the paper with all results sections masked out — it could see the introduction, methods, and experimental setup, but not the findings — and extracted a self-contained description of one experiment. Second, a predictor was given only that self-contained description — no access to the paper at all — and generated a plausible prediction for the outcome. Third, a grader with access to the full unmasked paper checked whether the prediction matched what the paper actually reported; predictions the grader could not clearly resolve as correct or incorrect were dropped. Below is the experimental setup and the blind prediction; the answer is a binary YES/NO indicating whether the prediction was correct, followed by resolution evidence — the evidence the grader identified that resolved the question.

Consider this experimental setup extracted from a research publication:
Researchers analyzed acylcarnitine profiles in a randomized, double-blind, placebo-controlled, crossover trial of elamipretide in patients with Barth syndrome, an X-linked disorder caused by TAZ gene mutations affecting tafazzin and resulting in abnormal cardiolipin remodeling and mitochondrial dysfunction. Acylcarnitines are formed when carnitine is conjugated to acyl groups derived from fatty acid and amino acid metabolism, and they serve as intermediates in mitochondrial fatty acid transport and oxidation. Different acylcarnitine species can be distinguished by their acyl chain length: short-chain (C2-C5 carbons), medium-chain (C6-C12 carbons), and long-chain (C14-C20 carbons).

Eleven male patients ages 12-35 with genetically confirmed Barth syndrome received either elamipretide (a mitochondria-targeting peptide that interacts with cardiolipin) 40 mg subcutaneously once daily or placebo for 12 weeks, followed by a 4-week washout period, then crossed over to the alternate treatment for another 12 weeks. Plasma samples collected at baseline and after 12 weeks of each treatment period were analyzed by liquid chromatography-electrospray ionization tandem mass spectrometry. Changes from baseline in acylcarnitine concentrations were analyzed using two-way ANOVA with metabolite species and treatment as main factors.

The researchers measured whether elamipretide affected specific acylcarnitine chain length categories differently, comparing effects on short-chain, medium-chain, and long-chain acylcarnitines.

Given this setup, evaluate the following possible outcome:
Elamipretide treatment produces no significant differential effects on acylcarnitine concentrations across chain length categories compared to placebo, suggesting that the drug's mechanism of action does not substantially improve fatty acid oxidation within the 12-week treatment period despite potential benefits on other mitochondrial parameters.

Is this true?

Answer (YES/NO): NO